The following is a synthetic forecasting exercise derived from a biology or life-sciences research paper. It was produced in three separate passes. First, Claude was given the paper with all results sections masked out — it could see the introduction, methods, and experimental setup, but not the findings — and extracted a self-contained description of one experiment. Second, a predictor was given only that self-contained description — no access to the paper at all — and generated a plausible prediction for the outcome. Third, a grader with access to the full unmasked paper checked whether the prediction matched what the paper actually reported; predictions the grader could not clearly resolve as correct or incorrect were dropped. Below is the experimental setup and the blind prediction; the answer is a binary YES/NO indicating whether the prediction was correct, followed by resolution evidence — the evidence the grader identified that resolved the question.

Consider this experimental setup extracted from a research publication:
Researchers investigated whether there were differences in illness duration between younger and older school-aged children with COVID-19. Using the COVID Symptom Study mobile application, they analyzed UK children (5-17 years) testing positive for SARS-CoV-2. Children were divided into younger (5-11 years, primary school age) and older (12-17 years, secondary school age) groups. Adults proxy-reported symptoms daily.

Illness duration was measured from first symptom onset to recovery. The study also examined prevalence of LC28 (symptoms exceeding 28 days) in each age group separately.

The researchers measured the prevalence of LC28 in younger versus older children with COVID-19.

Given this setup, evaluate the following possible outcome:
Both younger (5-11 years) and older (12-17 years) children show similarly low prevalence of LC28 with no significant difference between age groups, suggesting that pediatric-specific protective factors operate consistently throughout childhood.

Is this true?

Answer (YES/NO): NO